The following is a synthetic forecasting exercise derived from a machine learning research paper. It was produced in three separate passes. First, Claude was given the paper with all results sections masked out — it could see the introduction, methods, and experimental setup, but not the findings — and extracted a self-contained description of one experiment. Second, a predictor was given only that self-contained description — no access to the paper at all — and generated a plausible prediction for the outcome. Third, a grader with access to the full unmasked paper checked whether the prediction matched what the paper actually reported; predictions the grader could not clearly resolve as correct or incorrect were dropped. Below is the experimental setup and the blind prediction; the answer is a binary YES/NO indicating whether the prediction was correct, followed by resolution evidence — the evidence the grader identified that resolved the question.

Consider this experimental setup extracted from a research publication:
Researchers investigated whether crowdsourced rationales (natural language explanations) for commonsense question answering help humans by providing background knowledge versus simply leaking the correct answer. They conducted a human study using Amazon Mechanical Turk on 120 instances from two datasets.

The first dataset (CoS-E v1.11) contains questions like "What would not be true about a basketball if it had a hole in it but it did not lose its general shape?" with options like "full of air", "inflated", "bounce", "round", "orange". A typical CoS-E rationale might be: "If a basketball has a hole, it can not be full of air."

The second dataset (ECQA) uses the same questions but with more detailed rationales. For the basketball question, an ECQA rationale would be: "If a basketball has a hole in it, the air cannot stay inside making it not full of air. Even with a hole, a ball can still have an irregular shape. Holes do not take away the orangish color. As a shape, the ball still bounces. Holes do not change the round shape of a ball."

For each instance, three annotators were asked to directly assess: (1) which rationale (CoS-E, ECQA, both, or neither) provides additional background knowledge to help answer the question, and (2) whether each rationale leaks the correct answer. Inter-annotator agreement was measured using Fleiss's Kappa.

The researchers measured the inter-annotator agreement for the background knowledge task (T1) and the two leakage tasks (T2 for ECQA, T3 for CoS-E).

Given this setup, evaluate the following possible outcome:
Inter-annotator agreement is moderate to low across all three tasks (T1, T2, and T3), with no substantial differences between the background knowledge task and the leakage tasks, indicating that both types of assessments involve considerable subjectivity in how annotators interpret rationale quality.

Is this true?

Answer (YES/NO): NO